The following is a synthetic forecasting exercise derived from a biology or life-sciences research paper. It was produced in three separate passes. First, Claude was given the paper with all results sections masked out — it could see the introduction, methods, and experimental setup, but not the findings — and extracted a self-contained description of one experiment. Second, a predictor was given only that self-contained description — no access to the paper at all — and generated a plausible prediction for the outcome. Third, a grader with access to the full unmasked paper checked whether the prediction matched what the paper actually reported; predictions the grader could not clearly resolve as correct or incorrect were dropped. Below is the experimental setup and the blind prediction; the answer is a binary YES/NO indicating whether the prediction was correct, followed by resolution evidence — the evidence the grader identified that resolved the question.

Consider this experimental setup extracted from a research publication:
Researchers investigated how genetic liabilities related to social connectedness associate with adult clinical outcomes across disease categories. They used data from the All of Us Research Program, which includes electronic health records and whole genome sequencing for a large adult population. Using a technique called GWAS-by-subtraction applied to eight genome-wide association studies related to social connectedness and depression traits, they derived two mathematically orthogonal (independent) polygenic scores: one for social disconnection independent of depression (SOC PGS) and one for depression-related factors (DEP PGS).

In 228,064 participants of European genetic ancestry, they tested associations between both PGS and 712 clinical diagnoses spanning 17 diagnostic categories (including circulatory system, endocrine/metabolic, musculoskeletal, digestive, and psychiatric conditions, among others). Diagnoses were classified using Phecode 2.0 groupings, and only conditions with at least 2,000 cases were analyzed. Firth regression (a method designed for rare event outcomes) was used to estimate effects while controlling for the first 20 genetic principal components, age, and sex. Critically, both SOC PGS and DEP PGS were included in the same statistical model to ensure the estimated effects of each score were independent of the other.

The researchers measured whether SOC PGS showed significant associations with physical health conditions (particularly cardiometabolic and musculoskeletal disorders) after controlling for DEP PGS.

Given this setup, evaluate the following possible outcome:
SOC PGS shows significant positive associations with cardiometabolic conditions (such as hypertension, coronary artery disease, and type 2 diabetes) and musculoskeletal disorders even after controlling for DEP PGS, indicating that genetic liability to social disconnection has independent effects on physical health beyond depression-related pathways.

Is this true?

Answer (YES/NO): YES